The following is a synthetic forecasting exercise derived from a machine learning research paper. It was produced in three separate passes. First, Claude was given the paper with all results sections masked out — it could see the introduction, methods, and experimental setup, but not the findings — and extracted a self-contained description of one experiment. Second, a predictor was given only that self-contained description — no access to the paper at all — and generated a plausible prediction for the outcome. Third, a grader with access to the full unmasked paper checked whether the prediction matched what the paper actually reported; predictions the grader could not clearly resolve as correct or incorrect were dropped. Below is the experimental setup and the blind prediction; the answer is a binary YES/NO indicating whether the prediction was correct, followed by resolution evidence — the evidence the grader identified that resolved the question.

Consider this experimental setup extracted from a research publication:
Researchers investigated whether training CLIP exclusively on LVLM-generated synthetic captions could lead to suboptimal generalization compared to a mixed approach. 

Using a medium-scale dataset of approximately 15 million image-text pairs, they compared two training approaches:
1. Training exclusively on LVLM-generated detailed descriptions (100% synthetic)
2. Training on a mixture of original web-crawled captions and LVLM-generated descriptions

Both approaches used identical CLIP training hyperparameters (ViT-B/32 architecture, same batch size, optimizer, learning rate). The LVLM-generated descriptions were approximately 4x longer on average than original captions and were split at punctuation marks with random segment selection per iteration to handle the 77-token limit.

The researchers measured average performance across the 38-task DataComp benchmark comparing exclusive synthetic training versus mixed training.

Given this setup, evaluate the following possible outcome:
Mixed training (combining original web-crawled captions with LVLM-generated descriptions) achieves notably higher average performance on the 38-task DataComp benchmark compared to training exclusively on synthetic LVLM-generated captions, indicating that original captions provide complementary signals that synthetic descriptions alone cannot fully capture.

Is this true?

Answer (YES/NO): YES